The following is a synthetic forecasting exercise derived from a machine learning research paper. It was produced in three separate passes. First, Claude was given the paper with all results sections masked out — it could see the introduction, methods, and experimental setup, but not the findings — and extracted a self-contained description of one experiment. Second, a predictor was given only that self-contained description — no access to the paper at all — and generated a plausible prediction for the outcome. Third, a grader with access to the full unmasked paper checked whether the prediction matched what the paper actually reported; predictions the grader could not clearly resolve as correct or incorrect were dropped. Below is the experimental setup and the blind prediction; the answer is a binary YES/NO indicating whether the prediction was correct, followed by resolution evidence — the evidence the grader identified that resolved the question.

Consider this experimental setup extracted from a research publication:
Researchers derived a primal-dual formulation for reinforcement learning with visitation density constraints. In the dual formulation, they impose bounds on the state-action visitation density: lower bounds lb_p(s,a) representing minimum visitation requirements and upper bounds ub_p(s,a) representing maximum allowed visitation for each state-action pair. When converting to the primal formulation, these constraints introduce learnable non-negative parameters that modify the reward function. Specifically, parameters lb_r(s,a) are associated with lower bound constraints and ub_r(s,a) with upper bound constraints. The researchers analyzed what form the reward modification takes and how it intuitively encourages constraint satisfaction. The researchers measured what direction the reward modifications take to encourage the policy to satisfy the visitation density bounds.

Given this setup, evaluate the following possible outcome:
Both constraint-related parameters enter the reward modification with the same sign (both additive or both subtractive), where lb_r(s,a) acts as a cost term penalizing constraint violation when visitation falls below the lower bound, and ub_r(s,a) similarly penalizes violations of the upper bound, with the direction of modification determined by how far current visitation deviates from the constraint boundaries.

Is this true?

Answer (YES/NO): NO